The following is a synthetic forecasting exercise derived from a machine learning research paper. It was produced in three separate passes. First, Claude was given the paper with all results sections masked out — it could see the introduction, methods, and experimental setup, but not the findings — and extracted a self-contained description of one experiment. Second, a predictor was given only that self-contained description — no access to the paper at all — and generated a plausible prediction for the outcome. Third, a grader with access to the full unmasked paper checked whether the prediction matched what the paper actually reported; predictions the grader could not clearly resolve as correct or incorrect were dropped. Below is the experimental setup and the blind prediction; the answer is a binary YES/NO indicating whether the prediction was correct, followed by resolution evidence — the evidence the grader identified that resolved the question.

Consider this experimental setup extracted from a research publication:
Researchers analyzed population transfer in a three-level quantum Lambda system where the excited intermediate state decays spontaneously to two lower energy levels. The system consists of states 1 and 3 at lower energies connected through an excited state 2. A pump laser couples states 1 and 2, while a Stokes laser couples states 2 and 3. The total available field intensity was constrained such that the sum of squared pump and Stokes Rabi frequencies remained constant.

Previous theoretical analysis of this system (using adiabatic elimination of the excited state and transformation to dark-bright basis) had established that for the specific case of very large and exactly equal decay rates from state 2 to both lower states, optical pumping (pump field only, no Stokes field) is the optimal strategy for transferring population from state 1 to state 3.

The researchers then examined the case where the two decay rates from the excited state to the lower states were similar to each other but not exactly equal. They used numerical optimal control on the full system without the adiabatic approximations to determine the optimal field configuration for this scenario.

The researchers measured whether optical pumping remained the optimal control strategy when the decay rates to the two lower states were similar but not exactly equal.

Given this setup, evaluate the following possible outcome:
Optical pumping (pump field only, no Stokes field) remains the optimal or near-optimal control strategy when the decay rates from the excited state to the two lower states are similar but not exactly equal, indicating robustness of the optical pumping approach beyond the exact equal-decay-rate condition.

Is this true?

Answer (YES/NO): YES